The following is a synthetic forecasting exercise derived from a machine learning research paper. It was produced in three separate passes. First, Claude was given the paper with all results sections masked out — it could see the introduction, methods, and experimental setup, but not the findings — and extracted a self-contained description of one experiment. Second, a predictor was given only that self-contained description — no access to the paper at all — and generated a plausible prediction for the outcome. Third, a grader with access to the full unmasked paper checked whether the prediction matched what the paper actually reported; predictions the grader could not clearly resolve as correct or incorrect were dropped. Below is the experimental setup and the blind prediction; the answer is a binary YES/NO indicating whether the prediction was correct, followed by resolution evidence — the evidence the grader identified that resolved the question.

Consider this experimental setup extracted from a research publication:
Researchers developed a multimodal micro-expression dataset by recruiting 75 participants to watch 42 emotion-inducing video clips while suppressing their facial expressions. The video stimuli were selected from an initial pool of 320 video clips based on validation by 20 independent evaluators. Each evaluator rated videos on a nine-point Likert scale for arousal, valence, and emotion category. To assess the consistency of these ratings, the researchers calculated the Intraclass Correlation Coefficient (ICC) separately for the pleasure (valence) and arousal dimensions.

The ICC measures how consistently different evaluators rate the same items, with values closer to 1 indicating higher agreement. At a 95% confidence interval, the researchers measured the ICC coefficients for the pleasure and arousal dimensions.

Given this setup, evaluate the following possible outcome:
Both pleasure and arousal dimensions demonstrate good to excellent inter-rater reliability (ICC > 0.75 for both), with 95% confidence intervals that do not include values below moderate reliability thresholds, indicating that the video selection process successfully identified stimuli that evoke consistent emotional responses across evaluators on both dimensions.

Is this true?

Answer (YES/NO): NO